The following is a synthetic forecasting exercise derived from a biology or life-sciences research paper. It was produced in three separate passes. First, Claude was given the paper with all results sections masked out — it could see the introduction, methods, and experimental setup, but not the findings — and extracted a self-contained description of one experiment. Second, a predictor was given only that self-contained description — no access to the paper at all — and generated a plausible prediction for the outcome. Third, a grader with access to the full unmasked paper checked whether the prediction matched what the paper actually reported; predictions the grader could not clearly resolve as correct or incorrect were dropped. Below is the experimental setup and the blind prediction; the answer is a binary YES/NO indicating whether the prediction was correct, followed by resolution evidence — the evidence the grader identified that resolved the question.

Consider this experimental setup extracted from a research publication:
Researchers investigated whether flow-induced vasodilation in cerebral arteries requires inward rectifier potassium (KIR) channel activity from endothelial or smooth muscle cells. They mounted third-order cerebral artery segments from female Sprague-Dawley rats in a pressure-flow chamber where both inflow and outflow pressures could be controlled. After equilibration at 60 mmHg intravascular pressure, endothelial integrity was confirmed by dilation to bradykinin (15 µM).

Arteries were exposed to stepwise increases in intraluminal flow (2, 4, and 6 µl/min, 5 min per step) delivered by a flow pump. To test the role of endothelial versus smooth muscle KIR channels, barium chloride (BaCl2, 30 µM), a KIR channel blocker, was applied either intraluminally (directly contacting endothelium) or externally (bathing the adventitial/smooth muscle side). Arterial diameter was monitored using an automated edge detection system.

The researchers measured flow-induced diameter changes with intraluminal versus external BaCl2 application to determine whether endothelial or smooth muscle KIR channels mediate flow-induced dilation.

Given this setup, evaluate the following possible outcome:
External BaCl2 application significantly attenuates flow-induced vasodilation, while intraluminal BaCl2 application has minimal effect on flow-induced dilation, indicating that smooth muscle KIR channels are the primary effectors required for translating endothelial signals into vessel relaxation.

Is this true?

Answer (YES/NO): NO